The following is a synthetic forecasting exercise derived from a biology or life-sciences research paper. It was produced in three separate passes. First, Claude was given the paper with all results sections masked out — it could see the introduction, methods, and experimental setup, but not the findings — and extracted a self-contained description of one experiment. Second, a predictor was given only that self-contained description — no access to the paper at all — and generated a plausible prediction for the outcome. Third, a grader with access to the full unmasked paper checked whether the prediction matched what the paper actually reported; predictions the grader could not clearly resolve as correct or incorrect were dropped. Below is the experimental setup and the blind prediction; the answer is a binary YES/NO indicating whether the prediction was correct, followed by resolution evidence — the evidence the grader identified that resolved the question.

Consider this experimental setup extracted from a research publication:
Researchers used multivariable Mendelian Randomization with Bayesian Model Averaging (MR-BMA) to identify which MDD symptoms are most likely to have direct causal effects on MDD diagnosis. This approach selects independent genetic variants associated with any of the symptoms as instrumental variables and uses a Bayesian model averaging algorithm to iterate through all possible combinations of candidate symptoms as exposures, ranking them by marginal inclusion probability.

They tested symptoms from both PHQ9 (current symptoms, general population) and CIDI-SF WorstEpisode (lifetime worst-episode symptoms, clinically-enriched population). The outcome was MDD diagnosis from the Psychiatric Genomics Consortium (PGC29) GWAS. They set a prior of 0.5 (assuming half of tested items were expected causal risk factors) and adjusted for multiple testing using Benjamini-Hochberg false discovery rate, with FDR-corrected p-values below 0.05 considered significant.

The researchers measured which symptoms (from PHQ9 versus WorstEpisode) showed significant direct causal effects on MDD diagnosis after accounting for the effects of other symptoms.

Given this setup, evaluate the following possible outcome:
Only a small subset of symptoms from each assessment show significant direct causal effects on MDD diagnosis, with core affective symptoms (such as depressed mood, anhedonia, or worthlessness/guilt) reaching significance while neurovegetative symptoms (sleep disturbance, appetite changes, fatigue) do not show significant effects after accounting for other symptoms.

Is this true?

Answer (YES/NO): NO